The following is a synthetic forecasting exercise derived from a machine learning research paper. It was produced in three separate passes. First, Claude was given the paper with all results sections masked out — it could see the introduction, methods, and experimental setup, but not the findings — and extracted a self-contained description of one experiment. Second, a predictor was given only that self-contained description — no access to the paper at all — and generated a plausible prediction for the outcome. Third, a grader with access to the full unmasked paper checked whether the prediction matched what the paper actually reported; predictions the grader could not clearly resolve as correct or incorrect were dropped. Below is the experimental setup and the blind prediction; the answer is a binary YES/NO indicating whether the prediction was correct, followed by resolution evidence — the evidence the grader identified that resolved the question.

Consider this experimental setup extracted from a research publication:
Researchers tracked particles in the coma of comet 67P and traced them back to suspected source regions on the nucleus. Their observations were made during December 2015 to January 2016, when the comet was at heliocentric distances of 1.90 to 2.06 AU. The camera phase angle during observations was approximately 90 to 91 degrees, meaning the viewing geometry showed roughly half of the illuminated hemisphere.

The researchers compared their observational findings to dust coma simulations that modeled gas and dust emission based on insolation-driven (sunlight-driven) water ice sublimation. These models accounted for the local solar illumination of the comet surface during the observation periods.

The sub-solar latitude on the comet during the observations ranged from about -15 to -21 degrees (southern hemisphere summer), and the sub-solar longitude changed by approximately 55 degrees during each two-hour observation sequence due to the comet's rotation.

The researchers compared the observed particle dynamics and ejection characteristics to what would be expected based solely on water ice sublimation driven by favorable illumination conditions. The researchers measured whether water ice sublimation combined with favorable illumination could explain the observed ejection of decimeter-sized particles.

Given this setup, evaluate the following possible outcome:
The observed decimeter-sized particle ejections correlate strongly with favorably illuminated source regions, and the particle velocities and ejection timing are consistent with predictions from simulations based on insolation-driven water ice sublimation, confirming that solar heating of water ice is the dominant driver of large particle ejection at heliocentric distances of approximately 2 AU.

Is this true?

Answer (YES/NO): NO